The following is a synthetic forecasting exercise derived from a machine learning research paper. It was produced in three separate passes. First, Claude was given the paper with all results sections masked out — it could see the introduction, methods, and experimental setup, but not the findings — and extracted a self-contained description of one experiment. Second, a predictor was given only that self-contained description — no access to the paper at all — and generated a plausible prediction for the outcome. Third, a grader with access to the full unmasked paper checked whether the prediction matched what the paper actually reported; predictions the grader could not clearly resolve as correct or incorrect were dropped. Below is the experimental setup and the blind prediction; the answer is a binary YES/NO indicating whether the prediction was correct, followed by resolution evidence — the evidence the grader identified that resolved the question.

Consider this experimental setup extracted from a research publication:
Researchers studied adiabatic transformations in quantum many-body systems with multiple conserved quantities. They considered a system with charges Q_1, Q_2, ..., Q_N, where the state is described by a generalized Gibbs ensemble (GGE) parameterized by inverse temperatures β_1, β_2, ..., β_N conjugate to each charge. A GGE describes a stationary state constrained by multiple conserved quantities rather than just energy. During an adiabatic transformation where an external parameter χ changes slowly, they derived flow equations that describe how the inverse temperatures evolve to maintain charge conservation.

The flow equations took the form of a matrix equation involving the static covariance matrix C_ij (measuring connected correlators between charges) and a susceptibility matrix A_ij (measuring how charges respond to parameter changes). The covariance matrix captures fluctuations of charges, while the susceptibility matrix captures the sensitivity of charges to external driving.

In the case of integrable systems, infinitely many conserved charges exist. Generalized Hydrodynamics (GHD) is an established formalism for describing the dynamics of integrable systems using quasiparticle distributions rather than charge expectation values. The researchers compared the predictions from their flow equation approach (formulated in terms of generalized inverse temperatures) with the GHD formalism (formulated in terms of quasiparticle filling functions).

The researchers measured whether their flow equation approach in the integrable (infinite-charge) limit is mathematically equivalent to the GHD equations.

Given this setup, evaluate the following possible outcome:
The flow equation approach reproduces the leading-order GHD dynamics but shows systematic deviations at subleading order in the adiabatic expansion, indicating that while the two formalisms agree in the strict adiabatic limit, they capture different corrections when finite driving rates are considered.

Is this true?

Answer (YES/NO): NO